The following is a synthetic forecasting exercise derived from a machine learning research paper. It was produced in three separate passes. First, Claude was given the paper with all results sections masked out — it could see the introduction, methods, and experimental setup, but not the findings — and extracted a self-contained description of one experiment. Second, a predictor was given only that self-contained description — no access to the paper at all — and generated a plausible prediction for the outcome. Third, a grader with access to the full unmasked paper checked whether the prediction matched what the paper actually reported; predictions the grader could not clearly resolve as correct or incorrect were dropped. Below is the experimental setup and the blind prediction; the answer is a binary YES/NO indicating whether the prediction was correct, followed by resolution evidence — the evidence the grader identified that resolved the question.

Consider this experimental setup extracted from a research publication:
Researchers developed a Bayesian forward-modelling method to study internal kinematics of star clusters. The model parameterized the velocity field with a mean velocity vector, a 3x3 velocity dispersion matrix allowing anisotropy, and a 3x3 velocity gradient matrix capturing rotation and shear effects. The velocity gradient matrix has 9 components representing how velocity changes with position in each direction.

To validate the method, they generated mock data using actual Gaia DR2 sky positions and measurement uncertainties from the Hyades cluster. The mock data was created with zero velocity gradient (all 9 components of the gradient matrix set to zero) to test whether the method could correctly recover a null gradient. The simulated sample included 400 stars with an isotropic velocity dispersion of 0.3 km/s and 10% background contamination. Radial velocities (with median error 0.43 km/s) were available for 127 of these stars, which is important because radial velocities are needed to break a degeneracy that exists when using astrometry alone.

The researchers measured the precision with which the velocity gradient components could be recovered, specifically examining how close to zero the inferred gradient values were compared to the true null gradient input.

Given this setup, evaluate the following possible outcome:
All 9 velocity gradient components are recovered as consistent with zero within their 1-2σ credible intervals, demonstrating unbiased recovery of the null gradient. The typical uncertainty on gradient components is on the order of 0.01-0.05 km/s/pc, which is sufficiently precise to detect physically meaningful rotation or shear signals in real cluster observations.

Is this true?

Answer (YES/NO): YES